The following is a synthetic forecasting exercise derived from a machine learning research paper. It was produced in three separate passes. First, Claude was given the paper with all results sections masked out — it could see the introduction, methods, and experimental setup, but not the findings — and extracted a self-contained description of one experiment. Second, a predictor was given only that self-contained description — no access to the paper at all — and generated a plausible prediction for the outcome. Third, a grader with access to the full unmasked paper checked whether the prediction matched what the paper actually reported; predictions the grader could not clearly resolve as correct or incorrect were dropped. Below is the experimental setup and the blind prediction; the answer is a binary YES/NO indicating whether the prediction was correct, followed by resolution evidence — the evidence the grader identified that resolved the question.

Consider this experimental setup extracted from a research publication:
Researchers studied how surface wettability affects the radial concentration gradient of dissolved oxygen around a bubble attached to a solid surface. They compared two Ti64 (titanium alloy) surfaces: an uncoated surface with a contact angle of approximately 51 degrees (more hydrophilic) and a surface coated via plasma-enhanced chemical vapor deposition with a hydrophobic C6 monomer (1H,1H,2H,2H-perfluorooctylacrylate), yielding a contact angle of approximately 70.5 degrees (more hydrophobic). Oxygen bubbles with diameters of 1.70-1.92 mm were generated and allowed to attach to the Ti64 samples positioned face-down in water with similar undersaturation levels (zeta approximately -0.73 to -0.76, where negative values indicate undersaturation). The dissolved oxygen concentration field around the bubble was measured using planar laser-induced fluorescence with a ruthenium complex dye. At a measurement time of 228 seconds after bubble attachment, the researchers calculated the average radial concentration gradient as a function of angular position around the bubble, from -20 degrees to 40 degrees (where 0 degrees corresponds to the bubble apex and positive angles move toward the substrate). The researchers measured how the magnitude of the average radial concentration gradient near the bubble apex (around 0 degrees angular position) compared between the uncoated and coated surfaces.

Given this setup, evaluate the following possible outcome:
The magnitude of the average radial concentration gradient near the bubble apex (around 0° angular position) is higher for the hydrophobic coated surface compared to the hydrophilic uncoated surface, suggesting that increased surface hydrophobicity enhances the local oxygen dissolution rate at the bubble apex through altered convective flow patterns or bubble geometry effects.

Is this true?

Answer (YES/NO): NO